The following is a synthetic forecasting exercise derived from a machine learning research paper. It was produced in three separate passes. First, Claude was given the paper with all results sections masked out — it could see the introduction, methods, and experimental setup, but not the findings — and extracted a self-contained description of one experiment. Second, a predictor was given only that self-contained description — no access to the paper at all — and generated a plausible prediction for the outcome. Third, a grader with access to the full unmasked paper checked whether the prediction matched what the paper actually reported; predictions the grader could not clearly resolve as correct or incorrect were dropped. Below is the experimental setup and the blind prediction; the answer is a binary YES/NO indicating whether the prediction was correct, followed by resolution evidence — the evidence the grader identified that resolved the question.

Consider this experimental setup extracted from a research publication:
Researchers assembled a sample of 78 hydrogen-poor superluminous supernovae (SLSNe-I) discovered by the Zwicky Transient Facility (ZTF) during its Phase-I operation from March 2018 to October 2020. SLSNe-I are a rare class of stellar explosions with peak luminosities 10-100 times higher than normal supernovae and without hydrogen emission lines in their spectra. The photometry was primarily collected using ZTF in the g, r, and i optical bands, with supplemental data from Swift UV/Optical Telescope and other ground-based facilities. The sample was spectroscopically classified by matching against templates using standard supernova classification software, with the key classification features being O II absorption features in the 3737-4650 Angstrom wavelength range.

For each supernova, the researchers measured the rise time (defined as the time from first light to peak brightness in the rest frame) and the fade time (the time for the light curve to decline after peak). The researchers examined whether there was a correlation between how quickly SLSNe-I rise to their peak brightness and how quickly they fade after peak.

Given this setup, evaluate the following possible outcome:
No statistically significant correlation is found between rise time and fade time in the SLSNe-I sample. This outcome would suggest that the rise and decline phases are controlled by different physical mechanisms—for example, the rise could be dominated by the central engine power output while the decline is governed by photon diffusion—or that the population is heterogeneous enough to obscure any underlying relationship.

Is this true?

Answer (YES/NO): NO